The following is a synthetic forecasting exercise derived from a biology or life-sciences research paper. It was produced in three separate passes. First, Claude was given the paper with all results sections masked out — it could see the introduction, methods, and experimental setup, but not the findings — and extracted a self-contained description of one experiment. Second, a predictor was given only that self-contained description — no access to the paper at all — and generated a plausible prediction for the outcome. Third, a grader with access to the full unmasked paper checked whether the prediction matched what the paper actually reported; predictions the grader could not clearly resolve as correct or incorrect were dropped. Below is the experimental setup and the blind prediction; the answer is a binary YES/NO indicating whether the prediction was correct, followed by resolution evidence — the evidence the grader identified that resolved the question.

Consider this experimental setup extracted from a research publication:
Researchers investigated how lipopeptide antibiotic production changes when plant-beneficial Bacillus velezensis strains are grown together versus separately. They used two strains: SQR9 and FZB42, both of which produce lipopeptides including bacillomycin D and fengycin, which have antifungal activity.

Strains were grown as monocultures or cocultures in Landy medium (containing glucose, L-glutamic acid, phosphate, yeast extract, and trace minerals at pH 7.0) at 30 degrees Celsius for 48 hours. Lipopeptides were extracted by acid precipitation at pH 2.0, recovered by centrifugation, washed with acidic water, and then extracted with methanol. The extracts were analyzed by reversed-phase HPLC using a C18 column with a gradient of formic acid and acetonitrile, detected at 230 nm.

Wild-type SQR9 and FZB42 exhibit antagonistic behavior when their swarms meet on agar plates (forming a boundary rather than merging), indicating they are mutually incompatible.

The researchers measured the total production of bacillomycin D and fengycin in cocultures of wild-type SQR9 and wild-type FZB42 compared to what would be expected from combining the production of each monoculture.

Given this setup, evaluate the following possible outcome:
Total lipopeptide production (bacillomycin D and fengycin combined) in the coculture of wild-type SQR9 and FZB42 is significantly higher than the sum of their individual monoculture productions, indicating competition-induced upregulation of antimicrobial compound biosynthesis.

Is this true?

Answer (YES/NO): NO